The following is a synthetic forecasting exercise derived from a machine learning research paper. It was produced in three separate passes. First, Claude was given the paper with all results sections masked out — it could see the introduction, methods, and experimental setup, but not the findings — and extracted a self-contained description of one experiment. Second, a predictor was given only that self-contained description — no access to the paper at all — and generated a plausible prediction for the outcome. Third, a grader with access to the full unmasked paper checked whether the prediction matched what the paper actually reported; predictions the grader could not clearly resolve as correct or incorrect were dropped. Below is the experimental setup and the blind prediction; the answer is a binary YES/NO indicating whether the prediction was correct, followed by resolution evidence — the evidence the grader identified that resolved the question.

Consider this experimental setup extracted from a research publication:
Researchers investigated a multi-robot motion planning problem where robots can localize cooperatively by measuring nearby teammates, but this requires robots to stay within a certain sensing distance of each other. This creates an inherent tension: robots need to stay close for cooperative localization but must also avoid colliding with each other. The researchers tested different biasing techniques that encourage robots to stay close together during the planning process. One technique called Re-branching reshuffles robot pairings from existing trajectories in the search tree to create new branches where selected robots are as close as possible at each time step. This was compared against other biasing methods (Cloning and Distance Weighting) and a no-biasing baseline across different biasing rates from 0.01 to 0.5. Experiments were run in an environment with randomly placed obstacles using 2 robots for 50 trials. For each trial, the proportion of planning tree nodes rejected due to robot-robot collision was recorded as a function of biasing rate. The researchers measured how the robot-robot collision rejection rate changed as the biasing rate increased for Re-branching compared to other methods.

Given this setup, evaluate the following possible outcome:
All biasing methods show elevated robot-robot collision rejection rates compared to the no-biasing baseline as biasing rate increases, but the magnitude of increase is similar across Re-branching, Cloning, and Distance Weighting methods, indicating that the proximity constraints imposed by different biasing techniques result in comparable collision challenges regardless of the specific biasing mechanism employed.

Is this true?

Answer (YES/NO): NO